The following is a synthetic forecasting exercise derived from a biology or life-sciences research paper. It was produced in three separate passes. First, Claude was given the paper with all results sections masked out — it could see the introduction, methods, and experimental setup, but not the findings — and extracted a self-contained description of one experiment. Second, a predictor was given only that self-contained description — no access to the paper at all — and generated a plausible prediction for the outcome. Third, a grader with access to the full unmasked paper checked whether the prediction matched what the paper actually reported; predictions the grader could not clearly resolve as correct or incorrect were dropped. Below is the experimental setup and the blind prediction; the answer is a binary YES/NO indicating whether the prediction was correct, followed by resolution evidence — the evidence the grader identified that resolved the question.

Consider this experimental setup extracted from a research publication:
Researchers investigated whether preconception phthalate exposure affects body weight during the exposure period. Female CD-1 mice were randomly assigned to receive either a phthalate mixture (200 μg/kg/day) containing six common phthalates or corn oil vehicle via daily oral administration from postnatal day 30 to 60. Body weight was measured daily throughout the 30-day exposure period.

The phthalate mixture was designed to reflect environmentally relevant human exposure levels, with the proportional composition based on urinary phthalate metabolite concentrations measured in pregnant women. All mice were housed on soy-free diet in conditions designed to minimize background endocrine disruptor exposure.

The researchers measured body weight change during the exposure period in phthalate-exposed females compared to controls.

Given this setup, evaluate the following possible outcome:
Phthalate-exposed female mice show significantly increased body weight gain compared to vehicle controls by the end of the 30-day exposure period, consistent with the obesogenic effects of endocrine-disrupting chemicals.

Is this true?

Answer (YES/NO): NO